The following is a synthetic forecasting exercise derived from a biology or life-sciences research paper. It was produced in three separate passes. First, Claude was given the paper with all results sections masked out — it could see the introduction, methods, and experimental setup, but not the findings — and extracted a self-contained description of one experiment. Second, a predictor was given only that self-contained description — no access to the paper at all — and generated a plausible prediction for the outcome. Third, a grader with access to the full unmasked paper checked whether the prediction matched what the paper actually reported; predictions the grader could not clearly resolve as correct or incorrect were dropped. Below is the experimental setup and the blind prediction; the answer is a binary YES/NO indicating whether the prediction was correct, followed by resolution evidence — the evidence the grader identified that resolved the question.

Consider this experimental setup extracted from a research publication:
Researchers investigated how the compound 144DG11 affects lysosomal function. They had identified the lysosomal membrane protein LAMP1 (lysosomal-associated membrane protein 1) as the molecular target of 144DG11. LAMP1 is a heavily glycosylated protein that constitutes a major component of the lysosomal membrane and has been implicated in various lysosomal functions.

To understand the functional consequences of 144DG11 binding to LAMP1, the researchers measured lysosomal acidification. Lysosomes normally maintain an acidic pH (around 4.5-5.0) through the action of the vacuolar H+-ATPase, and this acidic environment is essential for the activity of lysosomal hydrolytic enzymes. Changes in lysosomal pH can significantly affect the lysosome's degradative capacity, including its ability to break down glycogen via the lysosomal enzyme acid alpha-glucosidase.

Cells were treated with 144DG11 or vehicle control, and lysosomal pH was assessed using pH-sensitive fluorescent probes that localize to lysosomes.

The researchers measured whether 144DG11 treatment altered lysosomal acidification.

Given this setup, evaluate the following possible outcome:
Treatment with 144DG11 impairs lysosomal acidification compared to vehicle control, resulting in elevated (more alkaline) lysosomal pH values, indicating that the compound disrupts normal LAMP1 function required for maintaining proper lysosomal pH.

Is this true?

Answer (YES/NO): NO